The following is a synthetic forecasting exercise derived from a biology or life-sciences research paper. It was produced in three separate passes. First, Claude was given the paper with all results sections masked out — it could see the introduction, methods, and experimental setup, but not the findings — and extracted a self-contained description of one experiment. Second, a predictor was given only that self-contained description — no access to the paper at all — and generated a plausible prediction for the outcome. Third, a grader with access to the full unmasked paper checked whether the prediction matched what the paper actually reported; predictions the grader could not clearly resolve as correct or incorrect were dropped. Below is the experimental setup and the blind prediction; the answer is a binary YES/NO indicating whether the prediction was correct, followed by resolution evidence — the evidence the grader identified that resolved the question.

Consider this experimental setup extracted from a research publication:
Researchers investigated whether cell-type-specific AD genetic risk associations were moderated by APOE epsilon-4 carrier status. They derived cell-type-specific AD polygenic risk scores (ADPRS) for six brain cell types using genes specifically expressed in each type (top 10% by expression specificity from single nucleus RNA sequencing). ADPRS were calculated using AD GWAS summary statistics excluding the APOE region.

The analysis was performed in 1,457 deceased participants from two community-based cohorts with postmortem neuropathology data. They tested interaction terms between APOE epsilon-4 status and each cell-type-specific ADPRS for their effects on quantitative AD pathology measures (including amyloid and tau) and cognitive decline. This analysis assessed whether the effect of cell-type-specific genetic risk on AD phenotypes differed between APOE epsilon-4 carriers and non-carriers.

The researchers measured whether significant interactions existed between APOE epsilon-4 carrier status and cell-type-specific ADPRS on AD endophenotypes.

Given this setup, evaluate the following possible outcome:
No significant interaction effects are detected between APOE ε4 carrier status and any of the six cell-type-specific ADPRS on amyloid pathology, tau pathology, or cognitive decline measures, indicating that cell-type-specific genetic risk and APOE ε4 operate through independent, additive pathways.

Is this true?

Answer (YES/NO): YES